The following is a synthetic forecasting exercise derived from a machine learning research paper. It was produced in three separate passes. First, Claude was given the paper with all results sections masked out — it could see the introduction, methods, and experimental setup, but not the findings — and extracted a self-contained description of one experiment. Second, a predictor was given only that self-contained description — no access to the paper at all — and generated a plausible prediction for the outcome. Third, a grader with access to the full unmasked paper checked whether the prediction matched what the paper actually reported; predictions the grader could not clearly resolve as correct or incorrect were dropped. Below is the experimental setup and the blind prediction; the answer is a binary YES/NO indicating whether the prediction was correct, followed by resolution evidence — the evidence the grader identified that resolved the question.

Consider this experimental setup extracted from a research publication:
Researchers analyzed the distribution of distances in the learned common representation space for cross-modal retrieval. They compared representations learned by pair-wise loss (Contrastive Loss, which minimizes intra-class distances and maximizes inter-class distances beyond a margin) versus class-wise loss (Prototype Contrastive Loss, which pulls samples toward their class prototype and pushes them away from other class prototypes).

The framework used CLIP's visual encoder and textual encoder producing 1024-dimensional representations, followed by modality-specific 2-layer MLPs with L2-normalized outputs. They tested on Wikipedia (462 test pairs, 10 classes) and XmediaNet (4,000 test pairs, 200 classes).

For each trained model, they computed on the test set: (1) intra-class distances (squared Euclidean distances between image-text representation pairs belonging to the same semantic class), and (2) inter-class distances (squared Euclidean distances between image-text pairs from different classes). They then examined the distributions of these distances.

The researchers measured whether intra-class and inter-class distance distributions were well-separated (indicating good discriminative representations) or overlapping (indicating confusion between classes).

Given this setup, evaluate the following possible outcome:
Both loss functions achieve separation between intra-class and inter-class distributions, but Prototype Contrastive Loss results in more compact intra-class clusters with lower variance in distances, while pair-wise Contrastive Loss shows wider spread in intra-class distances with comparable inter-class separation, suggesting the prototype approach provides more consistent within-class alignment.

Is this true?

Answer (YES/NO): NO